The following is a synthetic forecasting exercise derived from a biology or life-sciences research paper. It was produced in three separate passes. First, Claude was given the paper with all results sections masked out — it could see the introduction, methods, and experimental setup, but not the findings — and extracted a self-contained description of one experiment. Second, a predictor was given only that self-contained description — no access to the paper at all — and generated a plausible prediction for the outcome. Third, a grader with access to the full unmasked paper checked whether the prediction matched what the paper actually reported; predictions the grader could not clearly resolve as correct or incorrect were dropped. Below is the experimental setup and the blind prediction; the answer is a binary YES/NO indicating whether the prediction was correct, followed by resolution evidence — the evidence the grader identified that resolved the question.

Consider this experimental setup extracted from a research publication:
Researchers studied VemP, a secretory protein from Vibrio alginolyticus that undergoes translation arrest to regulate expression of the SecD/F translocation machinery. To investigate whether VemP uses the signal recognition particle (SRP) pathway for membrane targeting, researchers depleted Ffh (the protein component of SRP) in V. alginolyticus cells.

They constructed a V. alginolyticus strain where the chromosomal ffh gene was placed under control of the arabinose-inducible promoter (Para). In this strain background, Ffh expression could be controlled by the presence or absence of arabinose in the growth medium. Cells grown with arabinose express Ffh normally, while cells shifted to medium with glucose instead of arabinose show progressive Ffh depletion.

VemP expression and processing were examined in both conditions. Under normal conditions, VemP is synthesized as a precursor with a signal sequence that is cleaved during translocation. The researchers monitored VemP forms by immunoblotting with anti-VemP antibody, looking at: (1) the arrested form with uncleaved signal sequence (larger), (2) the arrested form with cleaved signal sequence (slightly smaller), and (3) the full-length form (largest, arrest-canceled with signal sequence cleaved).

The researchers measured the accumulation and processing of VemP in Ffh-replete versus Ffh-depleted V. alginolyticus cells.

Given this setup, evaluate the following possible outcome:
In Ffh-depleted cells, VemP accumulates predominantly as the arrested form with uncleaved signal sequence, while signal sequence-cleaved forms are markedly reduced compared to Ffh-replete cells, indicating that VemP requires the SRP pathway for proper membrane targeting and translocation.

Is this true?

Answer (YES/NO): YES